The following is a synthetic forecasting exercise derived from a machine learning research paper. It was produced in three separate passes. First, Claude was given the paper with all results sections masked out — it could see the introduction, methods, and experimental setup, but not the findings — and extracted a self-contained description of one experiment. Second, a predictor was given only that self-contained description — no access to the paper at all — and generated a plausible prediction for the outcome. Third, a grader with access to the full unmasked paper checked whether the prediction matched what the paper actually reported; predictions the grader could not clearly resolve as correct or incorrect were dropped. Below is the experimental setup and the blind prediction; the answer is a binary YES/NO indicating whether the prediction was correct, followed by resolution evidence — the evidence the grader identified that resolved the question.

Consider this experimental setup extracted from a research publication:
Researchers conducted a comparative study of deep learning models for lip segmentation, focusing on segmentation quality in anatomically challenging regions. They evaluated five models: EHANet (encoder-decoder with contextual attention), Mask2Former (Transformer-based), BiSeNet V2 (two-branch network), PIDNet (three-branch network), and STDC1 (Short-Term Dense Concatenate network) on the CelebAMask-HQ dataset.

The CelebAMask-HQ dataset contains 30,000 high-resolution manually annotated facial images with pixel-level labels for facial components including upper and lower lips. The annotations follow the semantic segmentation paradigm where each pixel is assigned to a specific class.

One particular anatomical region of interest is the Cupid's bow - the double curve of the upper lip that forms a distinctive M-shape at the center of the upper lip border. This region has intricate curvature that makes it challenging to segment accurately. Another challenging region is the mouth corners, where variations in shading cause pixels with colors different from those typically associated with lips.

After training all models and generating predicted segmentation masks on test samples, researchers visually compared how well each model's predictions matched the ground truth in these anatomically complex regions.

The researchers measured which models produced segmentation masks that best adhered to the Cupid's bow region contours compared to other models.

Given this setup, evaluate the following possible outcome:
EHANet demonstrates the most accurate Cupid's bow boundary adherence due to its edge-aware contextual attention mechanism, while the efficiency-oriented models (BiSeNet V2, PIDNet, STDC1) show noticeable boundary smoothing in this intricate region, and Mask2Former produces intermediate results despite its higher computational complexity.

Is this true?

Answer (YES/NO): NO